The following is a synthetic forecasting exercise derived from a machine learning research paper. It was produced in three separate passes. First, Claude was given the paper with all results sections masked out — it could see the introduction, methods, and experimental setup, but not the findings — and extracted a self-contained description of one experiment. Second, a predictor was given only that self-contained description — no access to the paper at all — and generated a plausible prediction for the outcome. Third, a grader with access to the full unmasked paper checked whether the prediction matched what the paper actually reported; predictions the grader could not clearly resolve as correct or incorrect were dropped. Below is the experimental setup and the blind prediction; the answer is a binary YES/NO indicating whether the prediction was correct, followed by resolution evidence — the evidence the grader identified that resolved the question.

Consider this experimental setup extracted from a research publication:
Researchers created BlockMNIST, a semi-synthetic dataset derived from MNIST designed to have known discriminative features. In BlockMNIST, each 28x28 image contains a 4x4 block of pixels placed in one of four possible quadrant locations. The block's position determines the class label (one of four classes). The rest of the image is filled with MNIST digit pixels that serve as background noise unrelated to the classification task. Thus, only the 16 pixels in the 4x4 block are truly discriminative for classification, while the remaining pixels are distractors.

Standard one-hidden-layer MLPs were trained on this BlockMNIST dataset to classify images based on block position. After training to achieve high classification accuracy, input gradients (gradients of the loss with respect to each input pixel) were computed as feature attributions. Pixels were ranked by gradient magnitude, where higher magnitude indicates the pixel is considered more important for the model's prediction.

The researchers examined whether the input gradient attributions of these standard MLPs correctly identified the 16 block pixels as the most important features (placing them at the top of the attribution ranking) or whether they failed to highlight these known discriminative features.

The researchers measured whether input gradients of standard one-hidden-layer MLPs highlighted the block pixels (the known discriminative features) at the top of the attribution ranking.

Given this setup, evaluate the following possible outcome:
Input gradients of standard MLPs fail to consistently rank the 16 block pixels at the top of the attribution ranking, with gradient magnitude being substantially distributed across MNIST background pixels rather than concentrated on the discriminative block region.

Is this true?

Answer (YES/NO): YES